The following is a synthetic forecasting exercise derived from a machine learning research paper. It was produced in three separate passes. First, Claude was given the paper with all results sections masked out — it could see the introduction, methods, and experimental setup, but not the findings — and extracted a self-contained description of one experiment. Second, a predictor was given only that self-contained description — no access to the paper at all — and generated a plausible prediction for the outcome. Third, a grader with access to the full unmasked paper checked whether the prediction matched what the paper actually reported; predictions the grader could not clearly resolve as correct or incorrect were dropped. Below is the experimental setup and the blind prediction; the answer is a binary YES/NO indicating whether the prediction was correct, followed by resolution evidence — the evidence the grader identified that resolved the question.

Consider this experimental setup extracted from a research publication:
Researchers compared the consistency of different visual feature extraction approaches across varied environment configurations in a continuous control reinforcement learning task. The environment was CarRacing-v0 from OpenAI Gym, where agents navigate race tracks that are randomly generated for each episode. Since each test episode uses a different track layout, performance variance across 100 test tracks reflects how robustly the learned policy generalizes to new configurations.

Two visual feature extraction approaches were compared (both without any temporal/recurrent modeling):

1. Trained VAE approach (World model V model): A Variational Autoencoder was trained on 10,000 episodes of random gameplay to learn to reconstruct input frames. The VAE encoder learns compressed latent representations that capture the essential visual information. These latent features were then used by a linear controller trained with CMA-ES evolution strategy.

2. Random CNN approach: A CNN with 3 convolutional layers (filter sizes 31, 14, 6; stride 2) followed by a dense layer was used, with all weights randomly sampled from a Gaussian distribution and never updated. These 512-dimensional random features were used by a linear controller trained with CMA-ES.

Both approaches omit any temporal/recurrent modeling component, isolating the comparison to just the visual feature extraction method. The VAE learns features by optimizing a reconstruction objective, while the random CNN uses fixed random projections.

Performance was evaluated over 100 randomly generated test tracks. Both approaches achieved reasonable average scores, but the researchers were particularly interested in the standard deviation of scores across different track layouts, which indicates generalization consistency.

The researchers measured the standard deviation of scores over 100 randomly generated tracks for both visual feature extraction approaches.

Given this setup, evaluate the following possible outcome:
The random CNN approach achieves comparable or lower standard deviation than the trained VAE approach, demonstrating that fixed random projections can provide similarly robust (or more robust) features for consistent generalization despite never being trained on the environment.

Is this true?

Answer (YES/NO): YES